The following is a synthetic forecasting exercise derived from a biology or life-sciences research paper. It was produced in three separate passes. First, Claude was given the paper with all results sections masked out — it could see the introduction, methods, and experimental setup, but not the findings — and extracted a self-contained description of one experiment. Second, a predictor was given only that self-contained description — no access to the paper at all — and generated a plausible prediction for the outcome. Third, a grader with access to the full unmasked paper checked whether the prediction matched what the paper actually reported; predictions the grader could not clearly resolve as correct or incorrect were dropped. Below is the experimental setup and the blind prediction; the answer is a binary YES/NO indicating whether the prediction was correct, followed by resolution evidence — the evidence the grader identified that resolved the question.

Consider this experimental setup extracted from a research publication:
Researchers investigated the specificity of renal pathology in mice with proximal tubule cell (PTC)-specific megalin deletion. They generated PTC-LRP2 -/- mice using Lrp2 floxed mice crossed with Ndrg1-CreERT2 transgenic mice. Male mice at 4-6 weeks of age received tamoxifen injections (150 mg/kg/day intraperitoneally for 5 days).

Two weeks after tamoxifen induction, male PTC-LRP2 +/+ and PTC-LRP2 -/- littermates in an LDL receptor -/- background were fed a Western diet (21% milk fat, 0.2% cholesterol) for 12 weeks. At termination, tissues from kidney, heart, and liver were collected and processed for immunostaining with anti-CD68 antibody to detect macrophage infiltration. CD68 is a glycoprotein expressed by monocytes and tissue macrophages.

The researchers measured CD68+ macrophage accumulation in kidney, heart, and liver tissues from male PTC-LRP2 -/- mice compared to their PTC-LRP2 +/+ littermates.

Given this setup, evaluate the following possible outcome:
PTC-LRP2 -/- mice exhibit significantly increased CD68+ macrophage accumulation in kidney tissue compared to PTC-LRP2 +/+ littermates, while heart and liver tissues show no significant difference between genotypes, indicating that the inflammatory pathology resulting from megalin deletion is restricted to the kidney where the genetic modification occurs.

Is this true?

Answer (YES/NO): YES